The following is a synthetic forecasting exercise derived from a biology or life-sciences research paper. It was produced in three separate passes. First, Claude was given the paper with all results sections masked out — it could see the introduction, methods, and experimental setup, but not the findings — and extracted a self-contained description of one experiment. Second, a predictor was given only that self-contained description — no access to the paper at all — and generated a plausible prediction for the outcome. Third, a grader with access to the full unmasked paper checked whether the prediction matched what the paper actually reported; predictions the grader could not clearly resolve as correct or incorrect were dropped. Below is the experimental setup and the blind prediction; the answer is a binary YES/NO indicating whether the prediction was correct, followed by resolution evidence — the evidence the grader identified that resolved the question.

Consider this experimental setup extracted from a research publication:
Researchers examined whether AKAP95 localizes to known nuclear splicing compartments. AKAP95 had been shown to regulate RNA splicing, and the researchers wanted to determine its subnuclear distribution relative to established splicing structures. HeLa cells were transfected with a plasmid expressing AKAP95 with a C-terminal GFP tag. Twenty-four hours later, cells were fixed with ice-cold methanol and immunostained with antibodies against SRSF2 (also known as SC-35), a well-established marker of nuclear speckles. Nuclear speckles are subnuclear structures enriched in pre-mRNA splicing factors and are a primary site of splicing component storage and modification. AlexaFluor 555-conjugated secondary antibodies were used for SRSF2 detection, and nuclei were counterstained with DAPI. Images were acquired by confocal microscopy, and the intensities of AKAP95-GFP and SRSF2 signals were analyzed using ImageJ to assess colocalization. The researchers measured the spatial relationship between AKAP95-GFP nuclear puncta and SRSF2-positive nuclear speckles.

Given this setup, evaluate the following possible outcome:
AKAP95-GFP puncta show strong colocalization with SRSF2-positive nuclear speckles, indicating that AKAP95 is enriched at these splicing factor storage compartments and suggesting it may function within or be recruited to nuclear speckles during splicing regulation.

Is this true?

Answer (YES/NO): NO